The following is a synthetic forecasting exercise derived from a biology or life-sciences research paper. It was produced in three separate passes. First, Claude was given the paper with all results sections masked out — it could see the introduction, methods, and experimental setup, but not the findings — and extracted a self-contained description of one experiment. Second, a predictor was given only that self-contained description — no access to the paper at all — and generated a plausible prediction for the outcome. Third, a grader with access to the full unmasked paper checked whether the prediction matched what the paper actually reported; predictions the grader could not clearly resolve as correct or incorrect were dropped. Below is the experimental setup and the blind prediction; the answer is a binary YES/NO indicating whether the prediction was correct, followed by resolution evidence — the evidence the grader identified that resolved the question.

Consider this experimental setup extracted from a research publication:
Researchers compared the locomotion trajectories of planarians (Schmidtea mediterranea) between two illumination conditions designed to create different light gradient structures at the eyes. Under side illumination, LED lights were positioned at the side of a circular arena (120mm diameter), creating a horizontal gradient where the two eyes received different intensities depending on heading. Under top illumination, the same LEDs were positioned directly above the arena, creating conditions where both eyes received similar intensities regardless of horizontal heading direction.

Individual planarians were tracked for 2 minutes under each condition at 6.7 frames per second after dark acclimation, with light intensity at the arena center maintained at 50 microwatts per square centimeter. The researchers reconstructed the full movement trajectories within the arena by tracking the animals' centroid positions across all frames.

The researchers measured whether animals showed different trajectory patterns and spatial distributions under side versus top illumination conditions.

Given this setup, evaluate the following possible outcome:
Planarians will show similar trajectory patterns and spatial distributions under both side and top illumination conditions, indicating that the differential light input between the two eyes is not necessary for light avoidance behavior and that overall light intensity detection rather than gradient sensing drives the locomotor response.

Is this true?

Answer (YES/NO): NO